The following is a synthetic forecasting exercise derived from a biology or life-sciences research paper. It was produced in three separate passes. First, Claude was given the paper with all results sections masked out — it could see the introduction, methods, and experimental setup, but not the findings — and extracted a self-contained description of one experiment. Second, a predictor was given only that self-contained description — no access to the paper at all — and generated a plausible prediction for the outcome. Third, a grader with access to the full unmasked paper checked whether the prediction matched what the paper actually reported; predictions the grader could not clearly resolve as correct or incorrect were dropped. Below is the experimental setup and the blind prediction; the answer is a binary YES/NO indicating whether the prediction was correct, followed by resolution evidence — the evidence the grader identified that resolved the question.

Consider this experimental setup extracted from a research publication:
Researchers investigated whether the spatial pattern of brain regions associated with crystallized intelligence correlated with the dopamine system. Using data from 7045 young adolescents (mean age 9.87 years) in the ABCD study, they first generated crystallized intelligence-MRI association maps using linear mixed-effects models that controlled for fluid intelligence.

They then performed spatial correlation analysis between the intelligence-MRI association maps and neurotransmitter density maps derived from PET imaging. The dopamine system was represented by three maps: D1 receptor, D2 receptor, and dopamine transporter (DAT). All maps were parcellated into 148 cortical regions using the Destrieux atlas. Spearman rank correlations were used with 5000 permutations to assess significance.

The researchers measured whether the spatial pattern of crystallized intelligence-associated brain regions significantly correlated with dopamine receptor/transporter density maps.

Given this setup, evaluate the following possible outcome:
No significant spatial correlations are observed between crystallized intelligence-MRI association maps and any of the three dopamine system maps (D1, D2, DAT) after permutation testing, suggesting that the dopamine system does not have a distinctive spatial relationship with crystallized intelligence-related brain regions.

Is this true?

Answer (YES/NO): NO